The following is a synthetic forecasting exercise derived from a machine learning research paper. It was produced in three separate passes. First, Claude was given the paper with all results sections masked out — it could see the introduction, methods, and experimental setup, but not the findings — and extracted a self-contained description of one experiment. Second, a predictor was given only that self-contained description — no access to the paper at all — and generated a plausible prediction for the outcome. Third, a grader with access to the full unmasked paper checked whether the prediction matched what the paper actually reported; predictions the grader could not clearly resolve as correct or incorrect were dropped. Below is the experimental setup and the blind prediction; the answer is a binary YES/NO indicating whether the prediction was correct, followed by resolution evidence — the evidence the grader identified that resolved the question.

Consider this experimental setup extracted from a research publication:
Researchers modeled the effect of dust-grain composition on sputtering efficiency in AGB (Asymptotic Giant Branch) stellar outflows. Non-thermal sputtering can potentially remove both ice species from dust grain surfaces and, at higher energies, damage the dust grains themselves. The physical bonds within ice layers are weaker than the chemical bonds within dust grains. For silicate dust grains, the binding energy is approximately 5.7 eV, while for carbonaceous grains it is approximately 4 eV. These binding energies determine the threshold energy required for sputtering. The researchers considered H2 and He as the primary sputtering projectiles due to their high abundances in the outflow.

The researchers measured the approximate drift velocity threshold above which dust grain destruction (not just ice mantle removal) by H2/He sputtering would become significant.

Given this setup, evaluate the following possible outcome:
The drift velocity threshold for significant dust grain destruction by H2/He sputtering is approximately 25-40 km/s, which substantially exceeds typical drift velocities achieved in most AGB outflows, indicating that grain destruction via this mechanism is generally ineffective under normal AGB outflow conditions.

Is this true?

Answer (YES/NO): NO